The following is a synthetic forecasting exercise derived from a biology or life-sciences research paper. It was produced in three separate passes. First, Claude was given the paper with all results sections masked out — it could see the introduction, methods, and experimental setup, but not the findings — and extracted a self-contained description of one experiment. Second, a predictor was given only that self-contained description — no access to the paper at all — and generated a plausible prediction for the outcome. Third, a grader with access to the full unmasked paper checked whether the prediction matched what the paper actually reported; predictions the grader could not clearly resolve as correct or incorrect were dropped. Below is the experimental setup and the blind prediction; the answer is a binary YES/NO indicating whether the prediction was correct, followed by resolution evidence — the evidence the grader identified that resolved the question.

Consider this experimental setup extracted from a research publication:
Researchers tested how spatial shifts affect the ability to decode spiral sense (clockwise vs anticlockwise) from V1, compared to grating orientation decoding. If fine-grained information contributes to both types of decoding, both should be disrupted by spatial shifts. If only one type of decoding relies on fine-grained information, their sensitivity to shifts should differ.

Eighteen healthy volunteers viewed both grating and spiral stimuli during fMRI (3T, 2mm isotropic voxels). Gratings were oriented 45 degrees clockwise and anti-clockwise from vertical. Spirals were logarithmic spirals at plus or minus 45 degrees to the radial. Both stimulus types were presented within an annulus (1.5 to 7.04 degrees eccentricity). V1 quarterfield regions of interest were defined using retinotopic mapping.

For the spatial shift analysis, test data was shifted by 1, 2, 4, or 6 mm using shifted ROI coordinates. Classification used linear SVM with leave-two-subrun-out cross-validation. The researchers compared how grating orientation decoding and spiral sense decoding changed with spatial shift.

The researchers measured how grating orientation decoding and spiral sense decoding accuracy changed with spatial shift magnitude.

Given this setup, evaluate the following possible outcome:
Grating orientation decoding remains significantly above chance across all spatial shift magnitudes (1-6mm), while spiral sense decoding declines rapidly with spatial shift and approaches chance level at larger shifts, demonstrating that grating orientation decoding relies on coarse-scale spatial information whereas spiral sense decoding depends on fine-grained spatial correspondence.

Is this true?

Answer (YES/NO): NO